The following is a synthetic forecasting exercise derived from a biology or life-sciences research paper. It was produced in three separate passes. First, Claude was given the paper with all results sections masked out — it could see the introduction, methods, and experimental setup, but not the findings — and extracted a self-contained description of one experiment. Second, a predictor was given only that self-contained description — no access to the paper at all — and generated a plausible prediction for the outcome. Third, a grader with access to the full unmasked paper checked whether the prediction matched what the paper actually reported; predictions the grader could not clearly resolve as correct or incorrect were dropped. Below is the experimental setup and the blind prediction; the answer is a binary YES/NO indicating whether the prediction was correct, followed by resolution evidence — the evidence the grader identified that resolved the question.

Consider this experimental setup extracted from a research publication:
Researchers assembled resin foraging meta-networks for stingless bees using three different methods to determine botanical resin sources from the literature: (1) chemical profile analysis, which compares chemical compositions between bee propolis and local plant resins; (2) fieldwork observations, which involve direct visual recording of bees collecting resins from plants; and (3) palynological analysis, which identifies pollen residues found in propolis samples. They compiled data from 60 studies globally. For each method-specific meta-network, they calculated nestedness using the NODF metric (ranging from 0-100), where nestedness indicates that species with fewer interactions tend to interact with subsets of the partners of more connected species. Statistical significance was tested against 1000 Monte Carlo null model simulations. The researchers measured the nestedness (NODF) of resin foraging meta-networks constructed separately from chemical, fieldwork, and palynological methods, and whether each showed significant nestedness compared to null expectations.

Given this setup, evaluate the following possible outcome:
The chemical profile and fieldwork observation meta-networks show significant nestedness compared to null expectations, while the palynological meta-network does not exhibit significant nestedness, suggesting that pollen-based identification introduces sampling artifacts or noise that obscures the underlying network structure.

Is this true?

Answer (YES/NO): NO